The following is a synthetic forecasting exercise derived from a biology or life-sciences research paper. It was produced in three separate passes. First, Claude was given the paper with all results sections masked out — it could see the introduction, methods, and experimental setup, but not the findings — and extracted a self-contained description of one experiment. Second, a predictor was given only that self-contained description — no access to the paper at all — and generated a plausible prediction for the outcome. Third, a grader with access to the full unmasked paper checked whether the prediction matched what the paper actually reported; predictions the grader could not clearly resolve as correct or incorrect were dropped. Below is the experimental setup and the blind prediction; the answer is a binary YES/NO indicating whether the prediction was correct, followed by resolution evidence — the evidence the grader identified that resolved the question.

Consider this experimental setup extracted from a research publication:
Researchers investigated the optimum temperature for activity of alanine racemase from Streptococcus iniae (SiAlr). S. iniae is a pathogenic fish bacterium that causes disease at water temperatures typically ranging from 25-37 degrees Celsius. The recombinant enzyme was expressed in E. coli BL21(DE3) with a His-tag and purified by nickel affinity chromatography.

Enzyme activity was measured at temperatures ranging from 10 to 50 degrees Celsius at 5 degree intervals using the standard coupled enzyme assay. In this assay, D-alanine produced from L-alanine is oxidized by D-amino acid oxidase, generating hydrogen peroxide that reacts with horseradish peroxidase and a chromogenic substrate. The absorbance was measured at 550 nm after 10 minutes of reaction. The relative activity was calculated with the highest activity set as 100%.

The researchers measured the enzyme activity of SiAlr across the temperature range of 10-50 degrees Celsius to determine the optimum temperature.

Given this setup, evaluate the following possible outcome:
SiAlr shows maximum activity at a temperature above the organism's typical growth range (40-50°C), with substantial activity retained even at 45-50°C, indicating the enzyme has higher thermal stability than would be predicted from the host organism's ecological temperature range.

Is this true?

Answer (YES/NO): NO